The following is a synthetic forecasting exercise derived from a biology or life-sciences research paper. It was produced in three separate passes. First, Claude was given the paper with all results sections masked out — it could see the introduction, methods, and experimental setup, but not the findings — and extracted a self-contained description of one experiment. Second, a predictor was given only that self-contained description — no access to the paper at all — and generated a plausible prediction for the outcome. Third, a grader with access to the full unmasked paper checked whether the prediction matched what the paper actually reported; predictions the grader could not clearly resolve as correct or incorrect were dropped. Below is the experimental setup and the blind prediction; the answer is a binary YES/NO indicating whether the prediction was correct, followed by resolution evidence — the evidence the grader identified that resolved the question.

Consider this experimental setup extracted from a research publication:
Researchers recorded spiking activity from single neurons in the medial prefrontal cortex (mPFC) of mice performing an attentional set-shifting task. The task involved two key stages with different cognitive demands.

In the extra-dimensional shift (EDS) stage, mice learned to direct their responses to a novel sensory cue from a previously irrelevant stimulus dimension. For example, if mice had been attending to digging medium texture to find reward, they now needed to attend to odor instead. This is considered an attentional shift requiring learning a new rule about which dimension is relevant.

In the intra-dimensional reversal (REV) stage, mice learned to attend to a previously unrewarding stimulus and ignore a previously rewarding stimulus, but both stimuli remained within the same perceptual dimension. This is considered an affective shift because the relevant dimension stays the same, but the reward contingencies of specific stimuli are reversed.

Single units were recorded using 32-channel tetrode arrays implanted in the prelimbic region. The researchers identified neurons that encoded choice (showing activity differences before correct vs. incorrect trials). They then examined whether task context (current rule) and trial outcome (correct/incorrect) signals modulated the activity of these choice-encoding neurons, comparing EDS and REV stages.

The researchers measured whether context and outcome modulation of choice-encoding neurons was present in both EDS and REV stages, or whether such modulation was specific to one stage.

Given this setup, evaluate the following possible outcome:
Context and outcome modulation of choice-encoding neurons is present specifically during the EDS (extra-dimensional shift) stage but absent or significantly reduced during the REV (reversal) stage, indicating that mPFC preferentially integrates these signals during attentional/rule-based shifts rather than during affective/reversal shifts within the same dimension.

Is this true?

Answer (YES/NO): YES